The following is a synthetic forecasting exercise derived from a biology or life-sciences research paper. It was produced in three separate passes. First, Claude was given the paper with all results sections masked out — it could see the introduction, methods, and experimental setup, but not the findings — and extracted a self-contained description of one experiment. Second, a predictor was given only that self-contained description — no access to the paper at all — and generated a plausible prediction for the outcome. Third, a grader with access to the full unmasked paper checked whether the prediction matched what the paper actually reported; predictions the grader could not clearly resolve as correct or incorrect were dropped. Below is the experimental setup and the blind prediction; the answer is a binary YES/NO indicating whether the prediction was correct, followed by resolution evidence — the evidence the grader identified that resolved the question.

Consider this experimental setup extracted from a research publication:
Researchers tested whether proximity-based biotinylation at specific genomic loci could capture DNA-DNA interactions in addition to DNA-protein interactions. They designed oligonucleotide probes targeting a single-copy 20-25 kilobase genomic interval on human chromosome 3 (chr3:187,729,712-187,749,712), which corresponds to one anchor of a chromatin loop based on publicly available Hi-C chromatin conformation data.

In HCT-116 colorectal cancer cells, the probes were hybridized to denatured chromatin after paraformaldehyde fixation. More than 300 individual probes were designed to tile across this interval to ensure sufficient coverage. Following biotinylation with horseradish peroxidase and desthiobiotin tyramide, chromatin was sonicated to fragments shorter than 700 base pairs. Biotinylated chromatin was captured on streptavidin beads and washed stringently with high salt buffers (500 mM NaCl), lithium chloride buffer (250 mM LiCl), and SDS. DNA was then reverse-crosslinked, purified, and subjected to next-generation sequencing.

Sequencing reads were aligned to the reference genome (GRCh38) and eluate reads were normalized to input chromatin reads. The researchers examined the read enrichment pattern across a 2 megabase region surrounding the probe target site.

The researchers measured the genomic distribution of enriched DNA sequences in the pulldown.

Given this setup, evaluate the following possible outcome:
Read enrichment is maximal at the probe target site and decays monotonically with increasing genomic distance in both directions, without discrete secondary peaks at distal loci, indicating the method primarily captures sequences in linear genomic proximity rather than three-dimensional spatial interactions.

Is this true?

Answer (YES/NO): NO